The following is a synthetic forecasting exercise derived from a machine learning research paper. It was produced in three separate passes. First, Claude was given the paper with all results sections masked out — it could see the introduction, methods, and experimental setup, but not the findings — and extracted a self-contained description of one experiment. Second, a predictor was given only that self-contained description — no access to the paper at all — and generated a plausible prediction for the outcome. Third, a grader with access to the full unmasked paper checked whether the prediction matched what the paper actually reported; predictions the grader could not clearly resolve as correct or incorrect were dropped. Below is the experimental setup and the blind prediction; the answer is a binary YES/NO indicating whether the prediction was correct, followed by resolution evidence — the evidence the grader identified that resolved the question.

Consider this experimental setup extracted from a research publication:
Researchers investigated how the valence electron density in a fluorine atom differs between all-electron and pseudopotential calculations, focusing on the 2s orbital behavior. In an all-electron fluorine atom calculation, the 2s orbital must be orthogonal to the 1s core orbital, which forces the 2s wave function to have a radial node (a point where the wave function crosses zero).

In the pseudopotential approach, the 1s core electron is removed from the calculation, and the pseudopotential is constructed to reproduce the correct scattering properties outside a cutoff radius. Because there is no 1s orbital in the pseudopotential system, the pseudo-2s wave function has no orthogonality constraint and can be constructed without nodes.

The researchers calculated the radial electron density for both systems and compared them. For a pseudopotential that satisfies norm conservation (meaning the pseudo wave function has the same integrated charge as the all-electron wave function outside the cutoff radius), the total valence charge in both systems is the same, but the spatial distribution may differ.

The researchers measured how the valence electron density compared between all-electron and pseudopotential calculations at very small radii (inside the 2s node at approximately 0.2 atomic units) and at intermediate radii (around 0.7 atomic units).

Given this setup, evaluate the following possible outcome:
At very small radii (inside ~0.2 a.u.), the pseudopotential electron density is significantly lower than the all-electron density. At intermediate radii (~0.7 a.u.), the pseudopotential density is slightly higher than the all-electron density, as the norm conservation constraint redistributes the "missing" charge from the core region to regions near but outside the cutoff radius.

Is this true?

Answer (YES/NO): YES